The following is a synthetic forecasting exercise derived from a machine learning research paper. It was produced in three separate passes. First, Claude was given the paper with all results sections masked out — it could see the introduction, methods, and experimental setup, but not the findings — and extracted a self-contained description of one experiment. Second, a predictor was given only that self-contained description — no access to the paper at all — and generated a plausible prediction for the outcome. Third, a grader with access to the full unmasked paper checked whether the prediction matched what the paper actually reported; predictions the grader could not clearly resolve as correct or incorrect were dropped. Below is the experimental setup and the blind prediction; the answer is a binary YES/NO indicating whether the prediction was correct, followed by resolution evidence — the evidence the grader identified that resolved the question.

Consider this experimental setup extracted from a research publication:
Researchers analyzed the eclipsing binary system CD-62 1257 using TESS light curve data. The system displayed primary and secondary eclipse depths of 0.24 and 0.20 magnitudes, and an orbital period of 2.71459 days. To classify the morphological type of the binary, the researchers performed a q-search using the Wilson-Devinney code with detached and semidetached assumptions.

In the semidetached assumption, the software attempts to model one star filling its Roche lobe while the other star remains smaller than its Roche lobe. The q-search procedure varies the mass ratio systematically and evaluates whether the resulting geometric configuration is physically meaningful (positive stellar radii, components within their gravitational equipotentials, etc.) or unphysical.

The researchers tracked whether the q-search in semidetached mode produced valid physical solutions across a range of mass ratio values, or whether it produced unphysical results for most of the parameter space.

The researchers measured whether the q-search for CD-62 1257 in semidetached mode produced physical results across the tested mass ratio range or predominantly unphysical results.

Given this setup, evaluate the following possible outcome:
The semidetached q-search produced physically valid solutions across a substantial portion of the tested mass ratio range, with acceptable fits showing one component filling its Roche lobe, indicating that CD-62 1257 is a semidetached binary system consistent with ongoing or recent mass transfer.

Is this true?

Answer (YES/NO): NO